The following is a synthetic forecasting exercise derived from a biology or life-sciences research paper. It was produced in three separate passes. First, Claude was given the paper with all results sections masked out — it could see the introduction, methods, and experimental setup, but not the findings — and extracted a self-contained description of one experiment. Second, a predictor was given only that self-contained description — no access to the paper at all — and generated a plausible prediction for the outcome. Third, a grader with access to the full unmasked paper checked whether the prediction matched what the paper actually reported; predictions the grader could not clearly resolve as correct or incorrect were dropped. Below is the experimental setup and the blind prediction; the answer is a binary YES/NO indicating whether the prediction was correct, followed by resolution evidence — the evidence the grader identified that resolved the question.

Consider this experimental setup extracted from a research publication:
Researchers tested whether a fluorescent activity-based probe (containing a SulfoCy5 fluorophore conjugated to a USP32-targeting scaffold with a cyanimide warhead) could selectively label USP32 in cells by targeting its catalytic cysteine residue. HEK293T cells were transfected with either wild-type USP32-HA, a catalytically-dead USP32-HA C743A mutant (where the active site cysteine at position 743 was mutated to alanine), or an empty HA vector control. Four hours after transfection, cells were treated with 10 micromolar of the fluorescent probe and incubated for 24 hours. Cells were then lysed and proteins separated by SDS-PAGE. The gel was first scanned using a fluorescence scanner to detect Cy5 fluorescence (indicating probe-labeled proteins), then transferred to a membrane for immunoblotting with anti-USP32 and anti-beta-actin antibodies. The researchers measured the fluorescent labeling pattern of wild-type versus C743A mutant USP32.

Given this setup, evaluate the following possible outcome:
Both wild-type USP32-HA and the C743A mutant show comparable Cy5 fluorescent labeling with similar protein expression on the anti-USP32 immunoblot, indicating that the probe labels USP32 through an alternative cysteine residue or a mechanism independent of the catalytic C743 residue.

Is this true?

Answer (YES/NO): NO